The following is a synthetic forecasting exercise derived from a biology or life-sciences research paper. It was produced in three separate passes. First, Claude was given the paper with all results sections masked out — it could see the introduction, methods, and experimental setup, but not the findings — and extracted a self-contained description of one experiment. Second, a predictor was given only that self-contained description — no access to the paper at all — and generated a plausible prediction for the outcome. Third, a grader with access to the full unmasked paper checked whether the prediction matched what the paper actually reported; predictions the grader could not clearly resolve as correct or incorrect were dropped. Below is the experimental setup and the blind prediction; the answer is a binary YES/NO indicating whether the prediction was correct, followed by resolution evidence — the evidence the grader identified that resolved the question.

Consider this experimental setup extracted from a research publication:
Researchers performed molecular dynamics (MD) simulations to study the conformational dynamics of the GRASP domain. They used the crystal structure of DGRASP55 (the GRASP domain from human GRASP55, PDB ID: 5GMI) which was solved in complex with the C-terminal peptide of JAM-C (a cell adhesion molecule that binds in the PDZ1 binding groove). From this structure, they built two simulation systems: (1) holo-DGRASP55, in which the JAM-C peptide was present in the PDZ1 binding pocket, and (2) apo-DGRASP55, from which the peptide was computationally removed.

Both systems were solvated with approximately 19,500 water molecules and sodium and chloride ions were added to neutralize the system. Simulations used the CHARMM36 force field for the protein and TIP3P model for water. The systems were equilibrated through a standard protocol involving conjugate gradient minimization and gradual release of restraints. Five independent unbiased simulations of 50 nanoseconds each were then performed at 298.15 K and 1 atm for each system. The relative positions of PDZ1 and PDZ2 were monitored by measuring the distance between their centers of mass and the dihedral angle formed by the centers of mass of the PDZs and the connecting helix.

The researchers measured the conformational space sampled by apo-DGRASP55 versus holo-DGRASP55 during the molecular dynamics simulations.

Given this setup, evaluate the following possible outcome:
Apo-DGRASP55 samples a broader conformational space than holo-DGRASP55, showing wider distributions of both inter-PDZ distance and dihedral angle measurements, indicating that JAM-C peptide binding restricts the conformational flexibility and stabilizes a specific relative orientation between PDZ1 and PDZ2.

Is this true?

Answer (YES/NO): YES